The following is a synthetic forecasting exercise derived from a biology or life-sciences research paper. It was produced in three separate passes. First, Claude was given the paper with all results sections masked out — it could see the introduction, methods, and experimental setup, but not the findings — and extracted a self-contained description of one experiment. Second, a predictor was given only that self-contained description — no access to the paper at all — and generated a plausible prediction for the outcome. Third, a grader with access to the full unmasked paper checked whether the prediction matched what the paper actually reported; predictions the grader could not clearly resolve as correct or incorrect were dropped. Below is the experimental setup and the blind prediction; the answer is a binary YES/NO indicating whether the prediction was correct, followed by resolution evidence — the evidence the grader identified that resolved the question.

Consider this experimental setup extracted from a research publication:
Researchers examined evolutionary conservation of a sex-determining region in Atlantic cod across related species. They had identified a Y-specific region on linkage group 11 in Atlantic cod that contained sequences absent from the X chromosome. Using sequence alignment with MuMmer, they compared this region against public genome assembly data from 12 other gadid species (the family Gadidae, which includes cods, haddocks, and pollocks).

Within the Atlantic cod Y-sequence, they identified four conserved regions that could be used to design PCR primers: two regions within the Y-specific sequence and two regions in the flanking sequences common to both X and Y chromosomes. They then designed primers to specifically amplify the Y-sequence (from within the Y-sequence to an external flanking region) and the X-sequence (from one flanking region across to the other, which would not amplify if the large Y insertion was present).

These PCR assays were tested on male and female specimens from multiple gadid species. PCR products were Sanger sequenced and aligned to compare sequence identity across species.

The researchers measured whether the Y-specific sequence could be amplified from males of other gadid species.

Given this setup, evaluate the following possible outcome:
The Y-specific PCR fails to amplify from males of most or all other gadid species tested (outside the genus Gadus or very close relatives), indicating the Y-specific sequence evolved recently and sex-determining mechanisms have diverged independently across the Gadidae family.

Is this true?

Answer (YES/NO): NO